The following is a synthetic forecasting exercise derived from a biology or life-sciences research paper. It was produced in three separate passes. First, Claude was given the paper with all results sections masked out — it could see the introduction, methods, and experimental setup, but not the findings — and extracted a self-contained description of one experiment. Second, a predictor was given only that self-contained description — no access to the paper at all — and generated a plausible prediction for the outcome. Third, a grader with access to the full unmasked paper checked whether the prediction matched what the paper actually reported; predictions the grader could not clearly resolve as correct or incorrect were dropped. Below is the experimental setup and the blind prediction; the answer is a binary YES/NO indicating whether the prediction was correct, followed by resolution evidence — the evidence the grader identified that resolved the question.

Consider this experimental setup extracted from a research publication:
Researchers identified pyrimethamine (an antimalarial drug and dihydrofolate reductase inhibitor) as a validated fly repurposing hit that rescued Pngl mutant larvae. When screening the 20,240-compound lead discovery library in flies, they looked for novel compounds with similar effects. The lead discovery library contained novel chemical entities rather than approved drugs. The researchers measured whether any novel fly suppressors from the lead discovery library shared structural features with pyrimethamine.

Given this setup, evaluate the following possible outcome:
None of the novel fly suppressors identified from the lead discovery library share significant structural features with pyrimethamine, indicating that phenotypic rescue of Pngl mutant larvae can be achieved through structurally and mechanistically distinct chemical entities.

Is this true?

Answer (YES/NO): NO